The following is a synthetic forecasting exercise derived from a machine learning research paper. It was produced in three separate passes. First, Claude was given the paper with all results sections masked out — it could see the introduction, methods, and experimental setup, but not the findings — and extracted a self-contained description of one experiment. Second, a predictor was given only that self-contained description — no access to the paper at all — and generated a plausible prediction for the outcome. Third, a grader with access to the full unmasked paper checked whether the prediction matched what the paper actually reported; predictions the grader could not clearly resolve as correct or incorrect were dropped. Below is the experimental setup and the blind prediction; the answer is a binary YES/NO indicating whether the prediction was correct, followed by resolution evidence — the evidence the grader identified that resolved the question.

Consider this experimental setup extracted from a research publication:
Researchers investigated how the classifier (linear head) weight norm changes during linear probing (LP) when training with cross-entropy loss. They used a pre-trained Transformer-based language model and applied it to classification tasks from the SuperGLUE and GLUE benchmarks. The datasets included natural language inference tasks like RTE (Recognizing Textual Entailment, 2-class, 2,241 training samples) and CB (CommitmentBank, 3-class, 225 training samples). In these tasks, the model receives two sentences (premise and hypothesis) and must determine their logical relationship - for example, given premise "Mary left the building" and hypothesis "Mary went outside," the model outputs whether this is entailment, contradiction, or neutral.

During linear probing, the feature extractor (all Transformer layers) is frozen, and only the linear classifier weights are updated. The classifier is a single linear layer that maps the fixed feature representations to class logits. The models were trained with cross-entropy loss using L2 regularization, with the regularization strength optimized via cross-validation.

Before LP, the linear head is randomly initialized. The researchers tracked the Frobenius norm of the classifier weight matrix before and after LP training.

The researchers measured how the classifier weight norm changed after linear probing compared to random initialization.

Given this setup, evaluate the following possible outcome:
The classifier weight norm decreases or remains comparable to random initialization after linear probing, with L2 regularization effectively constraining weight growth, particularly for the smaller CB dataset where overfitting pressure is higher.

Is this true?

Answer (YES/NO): NO